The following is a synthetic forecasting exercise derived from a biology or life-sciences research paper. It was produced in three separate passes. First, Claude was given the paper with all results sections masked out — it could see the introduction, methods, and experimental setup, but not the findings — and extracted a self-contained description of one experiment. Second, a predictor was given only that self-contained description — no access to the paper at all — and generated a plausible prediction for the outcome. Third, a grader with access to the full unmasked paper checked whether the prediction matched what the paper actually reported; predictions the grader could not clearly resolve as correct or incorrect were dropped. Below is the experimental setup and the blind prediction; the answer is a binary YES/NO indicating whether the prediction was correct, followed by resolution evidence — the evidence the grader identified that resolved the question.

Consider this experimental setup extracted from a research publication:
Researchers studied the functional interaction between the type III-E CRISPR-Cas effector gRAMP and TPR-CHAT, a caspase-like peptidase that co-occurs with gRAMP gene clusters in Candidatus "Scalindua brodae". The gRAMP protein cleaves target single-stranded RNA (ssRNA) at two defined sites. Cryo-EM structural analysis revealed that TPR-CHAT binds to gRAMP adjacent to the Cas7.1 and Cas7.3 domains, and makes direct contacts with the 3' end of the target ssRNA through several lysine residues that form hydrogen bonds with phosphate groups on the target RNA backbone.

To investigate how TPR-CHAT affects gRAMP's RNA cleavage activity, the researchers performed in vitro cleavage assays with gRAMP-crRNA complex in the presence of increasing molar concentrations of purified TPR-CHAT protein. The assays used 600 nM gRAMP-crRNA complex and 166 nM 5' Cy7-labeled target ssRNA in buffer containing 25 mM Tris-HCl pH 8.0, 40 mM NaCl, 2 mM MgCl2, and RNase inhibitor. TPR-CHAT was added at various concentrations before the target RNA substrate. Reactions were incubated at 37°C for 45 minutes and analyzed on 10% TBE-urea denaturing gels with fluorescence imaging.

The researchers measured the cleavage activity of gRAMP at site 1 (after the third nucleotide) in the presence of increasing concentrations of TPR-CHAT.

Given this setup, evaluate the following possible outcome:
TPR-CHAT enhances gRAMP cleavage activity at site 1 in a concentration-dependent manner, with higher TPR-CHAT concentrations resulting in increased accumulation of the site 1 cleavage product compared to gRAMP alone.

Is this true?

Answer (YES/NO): NO